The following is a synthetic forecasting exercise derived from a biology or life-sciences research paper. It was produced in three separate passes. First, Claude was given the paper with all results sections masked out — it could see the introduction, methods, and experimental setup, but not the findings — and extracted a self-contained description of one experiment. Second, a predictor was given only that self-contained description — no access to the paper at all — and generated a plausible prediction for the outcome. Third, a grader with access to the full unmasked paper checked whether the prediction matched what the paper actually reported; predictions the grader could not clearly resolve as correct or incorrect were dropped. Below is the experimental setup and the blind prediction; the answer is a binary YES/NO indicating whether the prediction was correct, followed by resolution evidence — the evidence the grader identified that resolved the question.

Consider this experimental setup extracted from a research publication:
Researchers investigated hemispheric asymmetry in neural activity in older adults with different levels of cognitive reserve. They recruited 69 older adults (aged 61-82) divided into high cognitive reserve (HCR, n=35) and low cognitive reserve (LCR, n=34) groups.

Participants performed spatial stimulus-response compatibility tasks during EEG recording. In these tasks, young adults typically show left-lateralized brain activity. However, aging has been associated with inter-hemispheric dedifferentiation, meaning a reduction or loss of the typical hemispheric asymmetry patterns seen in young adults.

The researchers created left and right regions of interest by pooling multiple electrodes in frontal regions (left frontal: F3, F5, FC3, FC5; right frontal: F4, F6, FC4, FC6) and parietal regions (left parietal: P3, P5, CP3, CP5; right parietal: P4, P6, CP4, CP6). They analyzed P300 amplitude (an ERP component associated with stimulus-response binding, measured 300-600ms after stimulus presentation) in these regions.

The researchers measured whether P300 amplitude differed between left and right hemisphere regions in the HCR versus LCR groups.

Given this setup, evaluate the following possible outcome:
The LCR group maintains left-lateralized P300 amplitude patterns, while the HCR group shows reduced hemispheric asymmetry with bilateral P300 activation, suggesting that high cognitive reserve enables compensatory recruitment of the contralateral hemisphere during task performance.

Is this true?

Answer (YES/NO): NO